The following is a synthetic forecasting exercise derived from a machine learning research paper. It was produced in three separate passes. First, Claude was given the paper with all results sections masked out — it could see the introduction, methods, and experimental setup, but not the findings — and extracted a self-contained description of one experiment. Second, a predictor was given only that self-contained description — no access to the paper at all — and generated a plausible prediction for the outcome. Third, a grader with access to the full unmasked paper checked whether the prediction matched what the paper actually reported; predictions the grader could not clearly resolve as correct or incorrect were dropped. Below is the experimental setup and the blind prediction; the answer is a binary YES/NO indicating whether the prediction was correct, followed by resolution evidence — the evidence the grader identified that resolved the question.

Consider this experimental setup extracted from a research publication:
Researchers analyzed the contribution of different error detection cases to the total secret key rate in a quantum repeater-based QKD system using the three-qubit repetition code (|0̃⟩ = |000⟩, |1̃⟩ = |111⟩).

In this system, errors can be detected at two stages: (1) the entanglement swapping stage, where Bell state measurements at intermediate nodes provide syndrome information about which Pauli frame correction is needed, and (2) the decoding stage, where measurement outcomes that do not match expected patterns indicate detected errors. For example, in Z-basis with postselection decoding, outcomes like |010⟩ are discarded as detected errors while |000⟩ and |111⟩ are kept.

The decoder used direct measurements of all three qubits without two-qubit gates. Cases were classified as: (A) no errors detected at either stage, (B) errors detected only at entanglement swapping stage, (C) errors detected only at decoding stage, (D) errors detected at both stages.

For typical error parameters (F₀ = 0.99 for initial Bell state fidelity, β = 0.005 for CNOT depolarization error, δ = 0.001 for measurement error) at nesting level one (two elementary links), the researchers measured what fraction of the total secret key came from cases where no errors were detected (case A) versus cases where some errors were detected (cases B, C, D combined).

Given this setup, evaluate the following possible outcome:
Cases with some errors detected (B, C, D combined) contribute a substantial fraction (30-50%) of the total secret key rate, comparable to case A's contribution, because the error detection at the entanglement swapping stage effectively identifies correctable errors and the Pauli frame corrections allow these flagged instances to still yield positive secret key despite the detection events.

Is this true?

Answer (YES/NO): NO